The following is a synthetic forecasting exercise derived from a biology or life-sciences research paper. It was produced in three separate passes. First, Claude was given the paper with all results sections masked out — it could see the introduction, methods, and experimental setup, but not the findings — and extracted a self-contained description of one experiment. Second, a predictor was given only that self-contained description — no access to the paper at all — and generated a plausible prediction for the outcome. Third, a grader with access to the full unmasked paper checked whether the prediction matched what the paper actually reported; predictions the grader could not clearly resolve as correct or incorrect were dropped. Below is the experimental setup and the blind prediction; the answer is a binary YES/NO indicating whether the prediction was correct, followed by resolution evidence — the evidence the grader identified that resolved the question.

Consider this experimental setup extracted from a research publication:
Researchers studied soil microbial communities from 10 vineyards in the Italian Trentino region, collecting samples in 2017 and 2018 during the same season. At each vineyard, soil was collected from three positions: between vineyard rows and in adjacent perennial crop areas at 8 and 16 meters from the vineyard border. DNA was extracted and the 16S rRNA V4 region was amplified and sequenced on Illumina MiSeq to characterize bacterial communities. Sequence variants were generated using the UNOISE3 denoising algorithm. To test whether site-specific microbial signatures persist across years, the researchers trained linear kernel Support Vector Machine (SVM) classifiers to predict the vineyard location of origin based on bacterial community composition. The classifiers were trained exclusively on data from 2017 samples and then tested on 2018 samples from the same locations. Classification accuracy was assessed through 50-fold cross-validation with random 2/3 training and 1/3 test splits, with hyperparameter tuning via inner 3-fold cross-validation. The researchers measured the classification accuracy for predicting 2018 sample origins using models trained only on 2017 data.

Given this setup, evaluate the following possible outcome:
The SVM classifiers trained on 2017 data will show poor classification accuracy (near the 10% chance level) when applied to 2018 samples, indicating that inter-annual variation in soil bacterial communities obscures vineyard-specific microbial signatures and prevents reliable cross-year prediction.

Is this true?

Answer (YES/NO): NO